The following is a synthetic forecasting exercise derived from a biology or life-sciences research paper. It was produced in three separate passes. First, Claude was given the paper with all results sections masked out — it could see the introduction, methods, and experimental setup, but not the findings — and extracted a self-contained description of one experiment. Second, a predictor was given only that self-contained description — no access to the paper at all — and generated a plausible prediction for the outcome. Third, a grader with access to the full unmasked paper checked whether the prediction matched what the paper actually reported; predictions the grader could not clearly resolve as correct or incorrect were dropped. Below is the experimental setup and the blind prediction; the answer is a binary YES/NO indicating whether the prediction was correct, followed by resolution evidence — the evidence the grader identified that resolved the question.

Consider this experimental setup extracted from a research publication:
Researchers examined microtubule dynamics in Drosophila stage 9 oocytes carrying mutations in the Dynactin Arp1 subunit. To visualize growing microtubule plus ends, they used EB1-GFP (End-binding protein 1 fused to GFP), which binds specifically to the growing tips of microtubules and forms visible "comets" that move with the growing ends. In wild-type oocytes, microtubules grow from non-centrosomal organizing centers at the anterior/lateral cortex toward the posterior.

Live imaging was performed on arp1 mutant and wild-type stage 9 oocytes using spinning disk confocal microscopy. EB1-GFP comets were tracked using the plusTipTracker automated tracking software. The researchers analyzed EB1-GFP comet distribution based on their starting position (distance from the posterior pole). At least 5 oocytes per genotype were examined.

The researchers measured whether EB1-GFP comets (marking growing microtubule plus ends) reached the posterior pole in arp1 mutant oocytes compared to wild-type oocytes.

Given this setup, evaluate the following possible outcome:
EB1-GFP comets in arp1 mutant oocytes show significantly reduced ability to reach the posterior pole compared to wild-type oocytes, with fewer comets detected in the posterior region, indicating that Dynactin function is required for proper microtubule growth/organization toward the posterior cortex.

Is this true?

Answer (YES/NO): YES